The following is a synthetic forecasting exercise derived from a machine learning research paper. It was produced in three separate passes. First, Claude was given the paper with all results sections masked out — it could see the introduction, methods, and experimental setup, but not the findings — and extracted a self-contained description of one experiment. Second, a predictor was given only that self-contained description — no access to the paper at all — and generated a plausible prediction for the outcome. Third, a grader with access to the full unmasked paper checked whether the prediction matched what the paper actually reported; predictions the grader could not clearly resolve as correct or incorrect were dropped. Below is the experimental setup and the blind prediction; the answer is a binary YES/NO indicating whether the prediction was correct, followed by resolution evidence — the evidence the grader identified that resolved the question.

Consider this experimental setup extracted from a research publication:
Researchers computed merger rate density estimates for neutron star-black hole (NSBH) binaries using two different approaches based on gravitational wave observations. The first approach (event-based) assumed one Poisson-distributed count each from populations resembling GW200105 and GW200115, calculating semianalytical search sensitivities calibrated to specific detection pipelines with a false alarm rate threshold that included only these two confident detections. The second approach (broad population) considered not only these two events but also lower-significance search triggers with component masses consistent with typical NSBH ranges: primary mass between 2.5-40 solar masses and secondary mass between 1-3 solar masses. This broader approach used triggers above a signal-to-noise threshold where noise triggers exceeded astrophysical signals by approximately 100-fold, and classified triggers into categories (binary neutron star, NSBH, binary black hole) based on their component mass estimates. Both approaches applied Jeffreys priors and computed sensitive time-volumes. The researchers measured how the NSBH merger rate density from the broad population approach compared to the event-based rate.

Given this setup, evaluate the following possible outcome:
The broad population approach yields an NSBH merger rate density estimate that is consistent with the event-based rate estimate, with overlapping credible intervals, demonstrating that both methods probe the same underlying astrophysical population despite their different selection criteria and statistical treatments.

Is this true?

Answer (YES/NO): NO